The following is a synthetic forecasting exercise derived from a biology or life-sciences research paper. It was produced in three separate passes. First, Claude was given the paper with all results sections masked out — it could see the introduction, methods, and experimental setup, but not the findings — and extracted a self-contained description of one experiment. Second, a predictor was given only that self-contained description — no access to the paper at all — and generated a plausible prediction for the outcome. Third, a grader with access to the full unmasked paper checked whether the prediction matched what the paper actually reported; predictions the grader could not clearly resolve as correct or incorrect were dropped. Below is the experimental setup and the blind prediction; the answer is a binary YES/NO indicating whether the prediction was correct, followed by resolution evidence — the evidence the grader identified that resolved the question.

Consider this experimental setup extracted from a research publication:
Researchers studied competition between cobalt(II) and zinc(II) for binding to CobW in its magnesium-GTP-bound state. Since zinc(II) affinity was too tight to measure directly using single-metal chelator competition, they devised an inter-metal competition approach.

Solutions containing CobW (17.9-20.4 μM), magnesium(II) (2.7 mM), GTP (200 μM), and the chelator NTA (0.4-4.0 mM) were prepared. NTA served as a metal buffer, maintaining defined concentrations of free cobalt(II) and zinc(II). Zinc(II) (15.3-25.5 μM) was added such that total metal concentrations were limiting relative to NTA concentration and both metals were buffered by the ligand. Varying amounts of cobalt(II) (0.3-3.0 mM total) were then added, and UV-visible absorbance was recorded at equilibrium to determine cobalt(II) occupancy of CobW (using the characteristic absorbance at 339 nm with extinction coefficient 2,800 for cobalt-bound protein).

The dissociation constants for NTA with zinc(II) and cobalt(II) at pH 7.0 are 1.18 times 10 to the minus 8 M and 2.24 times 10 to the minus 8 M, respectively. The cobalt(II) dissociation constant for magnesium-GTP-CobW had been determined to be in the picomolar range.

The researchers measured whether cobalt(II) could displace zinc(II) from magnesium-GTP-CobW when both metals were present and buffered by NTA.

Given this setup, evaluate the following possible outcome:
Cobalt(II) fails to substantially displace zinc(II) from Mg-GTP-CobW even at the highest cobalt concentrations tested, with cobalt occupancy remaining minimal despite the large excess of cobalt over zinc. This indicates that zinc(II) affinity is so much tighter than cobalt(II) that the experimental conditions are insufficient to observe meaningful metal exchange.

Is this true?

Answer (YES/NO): NO